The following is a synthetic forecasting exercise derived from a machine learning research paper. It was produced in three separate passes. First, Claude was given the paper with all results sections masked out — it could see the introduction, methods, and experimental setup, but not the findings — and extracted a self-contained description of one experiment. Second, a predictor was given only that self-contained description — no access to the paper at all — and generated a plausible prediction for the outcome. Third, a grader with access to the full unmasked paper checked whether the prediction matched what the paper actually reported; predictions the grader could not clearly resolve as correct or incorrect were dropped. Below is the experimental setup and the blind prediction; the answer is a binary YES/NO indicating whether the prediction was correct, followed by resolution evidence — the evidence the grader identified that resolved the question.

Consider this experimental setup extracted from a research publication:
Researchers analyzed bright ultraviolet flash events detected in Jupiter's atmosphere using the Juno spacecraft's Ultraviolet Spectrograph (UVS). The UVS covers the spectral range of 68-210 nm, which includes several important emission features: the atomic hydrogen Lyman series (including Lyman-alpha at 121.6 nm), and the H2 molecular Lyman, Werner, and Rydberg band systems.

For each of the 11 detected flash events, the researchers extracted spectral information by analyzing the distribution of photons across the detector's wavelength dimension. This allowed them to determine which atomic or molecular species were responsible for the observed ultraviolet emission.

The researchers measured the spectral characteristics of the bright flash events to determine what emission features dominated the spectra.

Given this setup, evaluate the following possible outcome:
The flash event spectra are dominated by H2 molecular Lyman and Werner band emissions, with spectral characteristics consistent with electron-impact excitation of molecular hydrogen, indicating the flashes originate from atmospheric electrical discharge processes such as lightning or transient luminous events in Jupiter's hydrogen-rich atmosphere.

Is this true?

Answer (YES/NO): NO